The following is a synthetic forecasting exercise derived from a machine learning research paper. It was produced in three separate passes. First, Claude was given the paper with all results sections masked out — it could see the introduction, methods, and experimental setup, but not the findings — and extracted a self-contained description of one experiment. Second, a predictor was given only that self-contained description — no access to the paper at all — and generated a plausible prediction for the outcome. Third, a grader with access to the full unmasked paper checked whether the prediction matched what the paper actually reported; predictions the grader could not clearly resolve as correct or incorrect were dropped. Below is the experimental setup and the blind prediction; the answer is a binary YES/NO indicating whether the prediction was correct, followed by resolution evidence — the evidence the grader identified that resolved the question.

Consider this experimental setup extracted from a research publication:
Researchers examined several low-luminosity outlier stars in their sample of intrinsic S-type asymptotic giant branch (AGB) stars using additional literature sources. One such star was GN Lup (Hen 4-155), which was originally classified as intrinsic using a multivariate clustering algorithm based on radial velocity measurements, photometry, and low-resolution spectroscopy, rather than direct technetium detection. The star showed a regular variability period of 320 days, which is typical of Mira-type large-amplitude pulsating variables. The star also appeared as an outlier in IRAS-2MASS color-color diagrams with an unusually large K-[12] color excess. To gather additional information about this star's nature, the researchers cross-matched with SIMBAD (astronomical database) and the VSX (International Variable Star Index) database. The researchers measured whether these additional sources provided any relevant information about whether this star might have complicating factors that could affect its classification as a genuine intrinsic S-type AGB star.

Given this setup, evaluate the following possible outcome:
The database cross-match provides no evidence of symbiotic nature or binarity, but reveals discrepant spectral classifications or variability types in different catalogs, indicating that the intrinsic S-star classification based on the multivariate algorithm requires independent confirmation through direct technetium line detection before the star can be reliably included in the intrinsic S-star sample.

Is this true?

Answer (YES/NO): NO